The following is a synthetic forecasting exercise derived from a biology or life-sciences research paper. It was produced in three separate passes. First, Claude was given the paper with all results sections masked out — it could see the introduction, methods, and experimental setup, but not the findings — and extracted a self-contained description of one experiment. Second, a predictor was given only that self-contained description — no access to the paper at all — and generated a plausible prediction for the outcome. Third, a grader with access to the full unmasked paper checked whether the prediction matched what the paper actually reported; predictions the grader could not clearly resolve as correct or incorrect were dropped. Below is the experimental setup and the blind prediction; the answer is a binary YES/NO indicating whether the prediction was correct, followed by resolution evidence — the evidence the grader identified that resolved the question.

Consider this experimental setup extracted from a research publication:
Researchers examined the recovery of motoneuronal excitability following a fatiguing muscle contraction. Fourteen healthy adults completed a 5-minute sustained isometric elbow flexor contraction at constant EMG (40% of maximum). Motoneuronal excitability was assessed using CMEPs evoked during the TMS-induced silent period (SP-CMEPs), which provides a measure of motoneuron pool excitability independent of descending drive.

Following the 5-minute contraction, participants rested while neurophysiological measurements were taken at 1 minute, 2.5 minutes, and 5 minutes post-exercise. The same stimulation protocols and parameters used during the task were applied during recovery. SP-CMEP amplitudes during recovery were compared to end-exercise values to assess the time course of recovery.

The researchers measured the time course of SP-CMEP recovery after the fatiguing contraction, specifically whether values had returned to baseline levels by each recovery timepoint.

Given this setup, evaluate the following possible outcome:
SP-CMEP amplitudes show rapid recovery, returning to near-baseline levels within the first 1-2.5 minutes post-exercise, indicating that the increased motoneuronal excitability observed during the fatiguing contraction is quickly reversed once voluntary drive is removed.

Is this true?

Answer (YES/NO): NO